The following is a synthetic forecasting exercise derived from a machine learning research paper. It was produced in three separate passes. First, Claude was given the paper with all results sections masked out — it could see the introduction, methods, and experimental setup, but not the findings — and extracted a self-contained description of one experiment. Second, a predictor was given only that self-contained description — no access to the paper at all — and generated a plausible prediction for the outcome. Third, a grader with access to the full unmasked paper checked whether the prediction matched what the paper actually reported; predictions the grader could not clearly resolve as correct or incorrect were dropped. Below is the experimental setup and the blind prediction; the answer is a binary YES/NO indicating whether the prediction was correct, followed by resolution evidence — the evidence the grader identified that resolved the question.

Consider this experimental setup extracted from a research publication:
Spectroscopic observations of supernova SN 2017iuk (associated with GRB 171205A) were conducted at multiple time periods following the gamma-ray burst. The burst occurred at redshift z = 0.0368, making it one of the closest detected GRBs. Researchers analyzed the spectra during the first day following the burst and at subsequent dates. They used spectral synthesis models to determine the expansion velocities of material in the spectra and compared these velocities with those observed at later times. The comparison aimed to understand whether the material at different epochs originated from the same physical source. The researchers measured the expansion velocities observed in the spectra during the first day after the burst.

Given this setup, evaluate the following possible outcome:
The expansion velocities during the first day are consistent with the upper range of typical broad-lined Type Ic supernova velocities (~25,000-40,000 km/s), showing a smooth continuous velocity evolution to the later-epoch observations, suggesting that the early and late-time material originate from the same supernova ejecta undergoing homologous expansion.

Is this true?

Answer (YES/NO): NO